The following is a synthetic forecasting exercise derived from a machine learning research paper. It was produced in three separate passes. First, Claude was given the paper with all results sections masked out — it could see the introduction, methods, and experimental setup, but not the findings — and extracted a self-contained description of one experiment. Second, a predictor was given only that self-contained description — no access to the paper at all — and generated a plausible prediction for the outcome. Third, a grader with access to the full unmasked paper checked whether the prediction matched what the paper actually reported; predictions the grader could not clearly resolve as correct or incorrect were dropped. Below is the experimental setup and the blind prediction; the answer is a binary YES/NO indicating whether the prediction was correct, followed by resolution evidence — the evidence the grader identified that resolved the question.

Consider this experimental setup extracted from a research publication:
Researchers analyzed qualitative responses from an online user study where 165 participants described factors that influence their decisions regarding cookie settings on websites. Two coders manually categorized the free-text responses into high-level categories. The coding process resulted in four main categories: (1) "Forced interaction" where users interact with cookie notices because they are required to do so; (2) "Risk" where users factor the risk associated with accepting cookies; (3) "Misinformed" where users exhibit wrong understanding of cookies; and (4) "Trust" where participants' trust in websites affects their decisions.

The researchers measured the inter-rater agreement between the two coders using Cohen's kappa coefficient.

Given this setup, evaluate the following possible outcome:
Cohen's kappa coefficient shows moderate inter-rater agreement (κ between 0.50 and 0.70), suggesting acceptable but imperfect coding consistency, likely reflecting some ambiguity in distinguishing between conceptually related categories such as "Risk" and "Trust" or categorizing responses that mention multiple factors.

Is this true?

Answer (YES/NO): NO